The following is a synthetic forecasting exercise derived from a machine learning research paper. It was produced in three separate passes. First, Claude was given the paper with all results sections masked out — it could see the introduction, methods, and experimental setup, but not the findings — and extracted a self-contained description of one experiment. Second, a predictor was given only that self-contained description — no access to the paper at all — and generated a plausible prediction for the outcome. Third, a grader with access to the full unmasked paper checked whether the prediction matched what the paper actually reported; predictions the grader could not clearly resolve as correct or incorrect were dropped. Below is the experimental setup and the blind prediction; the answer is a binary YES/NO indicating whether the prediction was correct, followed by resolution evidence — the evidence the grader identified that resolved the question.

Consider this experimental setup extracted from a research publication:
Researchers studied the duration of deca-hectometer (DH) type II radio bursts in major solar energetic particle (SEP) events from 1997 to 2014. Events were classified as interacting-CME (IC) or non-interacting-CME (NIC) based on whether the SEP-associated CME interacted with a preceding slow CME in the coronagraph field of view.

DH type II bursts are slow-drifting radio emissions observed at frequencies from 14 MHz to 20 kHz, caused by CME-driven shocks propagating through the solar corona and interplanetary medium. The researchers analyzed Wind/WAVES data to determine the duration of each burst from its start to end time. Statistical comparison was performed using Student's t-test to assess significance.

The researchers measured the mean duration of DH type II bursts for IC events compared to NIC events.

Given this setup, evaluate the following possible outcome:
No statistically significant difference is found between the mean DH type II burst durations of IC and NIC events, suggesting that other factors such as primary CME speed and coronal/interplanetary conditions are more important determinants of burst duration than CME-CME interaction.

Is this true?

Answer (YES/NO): YES